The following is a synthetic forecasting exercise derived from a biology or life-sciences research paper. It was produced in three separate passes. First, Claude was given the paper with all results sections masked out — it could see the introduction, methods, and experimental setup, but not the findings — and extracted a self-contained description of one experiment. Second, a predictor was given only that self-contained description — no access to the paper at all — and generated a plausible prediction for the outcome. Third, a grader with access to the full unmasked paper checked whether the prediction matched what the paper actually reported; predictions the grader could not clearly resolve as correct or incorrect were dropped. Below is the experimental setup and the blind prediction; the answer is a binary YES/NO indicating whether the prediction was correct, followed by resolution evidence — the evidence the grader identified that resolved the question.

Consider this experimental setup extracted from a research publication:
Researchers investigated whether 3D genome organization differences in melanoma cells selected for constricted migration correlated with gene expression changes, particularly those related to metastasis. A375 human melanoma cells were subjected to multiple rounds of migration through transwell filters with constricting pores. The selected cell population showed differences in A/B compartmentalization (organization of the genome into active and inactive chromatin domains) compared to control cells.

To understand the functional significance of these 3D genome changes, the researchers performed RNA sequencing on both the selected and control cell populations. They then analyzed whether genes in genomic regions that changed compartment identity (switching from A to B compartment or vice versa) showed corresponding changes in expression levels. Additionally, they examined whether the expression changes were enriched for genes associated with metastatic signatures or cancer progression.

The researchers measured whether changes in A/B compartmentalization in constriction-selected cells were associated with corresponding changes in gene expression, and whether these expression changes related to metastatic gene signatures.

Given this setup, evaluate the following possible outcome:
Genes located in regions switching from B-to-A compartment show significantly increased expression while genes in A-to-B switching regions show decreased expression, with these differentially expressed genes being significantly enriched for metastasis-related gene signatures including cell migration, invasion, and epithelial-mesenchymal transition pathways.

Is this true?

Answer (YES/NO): NO